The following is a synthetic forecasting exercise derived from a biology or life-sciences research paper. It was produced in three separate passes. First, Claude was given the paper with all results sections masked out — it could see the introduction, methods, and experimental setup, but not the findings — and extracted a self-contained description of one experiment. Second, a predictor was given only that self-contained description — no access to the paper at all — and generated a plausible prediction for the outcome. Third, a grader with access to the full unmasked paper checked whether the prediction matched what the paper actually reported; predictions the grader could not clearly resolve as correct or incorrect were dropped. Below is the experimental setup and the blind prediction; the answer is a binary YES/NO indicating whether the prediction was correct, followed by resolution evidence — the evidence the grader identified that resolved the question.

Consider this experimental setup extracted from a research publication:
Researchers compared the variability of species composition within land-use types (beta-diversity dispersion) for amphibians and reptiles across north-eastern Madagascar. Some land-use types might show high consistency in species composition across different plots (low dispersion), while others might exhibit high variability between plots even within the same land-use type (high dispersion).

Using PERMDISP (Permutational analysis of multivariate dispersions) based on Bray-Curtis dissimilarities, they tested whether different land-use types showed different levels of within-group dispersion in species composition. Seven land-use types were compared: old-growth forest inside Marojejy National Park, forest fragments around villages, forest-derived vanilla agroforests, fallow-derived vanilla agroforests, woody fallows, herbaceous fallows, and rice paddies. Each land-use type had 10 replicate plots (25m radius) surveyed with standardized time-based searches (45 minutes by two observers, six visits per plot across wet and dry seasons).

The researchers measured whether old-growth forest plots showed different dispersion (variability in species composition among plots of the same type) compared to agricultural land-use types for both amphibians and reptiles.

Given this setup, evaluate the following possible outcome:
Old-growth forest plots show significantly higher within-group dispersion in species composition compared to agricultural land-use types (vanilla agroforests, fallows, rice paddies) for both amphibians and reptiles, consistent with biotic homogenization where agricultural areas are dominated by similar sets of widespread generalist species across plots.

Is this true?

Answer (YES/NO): NO